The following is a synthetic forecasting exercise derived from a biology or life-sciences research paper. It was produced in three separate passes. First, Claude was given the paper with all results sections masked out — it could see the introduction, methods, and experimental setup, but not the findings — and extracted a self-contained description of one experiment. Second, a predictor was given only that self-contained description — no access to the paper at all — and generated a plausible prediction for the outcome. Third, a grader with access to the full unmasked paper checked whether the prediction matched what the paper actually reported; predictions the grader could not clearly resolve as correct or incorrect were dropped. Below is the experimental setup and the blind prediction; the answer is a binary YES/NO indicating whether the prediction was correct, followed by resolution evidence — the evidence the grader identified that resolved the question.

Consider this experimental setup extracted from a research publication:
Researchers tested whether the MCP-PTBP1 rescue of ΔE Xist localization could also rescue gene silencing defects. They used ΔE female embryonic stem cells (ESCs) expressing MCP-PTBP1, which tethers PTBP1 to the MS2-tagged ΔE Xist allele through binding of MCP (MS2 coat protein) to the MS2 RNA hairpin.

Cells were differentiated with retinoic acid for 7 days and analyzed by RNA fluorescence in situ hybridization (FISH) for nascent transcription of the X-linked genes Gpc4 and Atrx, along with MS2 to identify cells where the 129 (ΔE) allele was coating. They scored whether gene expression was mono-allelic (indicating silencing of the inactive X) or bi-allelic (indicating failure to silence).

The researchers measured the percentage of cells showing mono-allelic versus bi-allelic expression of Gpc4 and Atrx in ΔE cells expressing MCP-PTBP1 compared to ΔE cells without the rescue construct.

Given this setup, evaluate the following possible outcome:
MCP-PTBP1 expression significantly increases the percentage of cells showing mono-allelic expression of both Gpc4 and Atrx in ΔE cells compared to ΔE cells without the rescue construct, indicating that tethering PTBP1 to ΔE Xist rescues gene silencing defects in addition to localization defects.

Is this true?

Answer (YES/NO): YES